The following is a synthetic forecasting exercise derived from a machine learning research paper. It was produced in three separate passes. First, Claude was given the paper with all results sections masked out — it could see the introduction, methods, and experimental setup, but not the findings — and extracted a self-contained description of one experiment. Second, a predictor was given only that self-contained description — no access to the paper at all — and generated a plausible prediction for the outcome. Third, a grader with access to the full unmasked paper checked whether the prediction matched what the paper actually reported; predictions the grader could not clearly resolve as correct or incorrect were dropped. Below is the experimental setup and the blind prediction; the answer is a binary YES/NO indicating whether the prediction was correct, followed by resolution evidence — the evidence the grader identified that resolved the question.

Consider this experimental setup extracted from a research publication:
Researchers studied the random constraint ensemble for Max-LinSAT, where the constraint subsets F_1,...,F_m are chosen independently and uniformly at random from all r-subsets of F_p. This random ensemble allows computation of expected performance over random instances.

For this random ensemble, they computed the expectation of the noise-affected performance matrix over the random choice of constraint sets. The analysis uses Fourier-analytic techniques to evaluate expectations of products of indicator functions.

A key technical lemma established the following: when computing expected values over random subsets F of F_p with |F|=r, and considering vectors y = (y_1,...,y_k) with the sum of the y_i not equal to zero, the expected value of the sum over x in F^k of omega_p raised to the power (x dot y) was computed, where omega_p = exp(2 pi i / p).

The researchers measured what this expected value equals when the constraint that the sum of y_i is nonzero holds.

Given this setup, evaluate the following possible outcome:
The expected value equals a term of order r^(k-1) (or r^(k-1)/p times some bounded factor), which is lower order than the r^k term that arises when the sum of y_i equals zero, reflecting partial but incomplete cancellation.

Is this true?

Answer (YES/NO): NO